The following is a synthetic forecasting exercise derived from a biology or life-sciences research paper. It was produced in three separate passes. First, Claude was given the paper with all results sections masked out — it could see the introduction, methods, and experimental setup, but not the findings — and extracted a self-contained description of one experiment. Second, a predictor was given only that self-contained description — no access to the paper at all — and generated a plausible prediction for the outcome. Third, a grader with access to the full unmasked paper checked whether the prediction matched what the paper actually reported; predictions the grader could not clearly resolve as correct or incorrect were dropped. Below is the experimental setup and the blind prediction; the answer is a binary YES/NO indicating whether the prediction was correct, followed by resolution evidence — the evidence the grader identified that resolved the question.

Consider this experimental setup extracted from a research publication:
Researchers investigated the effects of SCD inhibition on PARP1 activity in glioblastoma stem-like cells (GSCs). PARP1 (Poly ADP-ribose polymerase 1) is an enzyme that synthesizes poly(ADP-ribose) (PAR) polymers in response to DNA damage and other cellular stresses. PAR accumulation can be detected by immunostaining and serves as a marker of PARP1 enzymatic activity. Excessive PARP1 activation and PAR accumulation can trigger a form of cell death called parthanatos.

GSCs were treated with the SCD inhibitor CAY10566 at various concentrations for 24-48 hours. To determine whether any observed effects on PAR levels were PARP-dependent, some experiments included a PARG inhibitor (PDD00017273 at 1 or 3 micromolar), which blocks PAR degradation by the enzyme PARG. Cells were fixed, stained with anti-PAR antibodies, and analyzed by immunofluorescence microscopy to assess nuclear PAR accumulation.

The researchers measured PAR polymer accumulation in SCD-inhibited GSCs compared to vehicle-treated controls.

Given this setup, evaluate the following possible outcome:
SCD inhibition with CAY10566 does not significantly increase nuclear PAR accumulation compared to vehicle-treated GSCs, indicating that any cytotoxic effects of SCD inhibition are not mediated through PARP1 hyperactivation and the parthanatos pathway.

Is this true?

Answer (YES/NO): NO